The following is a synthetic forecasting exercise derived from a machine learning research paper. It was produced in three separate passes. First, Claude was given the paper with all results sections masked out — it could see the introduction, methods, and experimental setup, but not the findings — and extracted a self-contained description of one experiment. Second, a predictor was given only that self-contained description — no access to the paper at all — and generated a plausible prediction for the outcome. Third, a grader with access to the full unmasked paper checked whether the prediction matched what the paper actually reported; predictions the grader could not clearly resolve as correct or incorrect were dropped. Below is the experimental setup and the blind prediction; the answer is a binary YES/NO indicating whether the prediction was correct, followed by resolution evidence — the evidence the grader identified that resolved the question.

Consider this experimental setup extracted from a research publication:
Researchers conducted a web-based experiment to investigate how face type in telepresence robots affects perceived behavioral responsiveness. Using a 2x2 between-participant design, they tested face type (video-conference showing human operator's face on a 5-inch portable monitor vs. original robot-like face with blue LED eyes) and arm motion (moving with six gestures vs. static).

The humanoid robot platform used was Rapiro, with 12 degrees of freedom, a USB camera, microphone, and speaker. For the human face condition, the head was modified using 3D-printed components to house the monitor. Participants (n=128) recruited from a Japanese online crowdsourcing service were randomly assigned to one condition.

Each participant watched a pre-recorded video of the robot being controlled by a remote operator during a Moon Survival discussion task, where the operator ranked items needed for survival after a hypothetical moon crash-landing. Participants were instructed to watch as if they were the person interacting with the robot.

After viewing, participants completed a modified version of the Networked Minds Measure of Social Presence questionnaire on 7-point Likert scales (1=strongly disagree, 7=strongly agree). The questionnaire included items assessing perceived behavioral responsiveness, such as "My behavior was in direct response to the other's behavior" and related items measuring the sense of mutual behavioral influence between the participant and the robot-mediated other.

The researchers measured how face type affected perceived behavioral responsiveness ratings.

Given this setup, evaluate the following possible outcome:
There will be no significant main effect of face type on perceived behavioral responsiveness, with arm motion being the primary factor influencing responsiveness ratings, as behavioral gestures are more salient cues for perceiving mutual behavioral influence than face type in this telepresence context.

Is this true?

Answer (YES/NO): YES